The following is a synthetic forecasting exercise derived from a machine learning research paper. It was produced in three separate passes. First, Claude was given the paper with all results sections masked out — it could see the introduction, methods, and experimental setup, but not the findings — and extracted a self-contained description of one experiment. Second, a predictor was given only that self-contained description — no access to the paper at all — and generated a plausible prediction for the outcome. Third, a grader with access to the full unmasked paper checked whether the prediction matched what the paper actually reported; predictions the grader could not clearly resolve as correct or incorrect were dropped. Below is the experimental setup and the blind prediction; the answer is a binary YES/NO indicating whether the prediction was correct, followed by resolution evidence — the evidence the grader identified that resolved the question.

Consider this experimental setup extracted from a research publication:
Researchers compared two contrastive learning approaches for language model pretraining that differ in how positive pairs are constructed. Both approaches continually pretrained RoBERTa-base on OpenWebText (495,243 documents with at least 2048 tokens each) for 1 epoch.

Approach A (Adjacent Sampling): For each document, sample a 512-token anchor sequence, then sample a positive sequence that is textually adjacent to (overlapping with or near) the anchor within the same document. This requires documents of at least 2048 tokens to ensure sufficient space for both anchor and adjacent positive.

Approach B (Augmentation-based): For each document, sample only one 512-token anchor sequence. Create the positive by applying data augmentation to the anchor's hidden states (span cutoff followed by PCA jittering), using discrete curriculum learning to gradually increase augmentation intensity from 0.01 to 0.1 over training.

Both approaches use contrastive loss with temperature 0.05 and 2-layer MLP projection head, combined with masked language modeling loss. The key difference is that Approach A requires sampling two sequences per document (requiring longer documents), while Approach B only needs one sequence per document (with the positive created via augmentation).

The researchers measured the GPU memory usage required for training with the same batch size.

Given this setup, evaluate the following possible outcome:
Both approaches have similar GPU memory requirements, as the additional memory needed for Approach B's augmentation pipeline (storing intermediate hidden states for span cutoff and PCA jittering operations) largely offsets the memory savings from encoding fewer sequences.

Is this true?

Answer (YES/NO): NO